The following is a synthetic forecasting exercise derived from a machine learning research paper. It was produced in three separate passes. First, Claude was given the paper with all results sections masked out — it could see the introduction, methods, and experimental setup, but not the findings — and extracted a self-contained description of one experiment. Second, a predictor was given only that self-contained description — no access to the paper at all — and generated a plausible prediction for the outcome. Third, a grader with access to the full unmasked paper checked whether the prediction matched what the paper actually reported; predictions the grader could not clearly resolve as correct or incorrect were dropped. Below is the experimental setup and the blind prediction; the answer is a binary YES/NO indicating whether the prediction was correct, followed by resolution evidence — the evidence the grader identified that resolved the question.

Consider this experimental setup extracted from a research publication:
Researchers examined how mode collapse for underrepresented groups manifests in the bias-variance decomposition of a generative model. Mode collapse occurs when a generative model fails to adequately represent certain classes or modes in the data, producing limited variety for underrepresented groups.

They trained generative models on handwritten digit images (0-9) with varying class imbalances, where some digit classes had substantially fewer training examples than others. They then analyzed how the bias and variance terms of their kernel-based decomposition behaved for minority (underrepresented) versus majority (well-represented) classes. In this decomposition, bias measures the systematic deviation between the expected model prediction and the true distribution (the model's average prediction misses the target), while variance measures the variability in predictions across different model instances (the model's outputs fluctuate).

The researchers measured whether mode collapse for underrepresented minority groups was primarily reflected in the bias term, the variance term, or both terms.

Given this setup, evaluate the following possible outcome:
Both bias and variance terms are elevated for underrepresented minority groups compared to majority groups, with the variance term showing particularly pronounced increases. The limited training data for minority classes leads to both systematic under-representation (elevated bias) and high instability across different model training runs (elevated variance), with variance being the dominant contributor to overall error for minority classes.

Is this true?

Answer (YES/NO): NO